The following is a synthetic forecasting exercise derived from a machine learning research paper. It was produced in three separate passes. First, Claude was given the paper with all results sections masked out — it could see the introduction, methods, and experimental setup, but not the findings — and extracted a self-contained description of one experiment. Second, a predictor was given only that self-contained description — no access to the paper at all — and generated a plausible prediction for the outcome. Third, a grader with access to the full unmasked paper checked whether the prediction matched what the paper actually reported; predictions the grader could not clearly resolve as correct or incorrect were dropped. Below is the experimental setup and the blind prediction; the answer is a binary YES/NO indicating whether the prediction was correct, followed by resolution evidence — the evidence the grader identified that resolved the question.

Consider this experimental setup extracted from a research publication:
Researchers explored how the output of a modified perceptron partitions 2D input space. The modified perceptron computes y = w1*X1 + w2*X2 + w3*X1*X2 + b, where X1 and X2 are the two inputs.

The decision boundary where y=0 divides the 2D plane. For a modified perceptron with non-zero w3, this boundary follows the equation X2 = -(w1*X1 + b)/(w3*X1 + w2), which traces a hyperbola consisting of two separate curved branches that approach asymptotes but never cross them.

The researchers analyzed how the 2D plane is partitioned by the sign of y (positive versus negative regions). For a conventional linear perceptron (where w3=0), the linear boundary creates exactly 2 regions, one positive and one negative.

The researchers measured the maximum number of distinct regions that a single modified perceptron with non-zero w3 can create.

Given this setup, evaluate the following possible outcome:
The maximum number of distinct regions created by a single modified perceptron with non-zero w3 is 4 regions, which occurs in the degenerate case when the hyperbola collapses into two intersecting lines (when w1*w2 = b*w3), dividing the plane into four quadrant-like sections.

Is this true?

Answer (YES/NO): NO